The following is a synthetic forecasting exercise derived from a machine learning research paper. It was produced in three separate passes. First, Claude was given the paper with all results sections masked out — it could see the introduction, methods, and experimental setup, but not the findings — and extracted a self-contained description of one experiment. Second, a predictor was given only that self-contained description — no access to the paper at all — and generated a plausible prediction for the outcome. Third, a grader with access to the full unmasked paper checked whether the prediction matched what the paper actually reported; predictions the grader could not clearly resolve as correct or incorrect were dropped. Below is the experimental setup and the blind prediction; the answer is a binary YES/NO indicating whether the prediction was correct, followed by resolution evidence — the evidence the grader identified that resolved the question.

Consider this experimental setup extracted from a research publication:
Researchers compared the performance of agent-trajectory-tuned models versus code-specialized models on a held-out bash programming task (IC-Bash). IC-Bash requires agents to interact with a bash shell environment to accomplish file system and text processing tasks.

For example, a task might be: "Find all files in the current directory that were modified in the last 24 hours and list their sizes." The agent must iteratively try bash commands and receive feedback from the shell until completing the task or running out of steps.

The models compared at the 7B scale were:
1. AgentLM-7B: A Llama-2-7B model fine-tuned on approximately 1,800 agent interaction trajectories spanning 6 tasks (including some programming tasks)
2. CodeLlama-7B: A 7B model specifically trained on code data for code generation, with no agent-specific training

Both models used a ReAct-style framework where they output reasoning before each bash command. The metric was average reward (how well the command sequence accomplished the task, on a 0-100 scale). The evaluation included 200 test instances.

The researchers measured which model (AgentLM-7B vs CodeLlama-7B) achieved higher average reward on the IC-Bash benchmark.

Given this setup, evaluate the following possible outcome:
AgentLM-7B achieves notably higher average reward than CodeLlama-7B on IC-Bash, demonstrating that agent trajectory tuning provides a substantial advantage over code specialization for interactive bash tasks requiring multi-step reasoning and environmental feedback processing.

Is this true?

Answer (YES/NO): YES